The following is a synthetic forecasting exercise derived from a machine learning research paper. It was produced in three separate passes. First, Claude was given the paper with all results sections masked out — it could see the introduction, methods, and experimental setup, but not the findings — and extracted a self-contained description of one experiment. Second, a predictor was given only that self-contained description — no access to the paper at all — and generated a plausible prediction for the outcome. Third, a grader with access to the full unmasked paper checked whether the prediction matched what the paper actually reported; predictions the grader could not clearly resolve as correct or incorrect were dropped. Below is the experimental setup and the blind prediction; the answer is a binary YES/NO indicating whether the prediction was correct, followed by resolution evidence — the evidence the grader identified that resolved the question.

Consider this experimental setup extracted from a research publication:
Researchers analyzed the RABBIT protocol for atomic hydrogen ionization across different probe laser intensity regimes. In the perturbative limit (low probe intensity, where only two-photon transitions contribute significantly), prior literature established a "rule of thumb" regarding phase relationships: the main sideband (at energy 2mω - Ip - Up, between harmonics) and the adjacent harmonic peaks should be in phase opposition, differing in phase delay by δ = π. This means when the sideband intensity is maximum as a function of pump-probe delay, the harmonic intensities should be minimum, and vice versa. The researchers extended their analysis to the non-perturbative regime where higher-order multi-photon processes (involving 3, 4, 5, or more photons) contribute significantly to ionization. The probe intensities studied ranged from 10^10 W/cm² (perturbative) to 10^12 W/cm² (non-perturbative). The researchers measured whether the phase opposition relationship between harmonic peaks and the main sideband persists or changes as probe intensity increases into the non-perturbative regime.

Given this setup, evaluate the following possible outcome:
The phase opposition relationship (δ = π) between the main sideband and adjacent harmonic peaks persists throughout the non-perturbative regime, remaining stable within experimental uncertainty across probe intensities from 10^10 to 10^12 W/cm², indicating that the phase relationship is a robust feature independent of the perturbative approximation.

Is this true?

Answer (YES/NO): NO